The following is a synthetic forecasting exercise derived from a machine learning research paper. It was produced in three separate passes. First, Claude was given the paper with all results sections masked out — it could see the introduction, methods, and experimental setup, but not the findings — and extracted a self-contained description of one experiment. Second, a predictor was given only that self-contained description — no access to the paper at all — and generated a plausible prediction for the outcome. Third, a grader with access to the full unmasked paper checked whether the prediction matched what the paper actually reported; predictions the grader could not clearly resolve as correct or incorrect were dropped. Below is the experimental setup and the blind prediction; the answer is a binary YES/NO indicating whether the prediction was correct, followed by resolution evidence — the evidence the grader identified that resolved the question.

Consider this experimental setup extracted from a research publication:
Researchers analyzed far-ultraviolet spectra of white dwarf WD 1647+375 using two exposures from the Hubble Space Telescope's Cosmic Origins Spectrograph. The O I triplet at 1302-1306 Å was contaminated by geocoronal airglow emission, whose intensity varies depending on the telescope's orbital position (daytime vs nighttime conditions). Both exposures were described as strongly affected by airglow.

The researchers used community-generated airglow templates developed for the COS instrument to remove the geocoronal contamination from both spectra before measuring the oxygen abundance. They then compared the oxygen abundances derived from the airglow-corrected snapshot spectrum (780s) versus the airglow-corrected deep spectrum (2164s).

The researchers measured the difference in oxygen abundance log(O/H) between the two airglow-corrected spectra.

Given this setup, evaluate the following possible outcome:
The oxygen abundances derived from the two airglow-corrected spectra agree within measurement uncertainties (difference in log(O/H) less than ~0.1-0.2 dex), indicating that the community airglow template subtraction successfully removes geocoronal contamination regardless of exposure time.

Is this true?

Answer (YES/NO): NO